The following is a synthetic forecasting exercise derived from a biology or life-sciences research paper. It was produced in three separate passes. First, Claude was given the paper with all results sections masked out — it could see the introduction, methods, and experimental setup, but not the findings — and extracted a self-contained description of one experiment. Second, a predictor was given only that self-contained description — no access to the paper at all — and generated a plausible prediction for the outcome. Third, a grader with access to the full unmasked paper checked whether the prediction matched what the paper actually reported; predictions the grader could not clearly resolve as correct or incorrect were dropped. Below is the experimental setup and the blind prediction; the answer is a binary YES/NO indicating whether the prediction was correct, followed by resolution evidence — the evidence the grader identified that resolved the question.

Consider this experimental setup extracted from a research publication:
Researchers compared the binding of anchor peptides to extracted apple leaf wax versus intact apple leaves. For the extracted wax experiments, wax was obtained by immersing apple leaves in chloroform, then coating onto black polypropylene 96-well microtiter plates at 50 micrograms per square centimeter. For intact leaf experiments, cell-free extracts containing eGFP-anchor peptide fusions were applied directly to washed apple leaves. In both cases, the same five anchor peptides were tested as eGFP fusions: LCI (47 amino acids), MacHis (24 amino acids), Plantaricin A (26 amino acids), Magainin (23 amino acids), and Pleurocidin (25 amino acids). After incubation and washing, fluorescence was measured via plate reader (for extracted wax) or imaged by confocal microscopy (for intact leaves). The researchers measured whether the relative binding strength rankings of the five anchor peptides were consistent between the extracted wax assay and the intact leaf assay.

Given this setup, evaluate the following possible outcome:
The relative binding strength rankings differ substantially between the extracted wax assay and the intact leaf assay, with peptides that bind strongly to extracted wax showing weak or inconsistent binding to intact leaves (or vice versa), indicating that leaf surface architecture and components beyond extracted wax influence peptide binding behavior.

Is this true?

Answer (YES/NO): NO